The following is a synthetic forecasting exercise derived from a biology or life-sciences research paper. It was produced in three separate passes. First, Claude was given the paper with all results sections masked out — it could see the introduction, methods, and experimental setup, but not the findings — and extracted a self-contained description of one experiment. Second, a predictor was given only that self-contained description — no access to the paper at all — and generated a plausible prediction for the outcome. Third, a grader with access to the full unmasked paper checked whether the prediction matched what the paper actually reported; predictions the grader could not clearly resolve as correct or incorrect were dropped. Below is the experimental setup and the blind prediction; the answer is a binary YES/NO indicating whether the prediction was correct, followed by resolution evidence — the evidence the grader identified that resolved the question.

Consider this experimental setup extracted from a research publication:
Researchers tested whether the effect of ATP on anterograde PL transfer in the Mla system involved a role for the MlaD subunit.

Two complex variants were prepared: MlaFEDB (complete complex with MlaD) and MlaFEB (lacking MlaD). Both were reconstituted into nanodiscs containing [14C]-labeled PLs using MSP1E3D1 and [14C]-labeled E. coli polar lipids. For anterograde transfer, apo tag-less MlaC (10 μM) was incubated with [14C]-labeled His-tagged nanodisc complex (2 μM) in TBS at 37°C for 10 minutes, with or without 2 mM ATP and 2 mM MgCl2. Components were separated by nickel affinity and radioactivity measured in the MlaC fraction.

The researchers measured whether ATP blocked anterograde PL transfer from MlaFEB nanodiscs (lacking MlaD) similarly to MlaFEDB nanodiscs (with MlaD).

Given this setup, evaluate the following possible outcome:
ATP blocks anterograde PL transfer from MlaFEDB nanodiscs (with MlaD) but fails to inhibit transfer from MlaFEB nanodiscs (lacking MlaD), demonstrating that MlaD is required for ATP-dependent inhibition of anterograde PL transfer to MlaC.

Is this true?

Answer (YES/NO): YES